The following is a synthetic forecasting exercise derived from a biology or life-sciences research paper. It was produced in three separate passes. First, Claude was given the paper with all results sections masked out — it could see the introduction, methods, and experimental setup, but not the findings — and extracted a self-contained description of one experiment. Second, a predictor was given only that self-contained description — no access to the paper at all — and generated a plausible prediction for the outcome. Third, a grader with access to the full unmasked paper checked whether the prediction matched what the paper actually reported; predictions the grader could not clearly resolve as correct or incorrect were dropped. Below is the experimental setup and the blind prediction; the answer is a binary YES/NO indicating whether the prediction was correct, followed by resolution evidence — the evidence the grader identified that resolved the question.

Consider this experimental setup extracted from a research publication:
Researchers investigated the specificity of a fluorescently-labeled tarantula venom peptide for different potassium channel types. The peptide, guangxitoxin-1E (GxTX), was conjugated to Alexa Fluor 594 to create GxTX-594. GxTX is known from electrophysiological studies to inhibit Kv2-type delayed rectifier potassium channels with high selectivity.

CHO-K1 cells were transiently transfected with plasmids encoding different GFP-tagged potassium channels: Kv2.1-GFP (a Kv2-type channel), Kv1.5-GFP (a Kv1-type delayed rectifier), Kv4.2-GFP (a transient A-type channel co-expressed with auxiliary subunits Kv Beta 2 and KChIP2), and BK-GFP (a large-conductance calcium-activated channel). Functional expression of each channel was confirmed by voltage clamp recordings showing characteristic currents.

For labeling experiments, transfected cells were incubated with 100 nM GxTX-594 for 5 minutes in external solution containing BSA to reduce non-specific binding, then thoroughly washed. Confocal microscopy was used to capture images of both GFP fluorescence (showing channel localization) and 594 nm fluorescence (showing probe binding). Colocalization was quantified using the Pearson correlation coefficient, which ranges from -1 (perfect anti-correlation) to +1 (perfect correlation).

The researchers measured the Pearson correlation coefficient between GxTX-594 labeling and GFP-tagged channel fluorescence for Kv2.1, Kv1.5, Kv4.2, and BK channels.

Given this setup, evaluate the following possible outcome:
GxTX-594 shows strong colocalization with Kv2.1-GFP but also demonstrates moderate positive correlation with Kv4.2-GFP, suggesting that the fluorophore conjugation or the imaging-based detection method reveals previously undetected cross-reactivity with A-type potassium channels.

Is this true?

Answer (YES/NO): NO